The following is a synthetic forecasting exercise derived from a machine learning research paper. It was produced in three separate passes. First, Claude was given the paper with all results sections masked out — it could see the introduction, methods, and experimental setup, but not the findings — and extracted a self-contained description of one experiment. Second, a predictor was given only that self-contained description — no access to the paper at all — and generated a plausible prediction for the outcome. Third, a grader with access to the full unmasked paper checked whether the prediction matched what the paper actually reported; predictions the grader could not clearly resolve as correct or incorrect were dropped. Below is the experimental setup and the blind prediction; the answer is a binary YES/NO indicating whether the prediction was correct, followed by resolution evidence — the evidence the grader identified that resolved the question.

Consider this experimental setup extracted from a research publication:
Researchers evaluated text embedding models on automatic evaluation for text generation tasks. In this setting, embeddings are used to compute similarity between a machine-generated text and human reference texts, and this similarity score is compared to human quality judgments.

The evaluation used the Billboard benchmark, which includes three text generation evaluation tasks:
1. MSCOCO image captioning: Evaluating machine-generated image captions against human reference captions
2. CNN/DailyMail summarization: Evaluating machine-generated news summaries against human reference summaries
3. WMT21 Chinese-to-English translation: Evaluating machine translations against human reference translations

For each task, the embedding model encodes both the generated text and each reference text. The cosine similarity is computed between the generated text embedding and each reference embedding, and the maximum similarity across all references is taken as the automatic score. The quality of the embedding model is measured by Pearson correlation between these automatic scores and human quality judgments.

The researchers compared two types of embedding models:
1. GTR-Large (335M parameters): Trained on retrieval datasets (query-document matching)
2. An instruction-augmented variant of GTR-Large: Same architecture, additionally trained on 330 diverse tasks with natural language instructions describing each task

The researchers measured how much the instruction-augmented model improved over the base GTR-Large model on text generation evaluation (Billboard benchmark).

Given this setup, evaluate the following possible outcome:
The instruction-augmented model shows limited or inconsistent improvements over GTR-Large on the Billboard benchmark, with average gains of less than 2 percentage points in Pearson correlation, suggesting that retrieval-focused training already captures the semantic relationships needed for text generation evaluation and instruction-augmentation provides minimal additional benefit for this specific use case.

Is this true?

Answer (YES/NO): NO